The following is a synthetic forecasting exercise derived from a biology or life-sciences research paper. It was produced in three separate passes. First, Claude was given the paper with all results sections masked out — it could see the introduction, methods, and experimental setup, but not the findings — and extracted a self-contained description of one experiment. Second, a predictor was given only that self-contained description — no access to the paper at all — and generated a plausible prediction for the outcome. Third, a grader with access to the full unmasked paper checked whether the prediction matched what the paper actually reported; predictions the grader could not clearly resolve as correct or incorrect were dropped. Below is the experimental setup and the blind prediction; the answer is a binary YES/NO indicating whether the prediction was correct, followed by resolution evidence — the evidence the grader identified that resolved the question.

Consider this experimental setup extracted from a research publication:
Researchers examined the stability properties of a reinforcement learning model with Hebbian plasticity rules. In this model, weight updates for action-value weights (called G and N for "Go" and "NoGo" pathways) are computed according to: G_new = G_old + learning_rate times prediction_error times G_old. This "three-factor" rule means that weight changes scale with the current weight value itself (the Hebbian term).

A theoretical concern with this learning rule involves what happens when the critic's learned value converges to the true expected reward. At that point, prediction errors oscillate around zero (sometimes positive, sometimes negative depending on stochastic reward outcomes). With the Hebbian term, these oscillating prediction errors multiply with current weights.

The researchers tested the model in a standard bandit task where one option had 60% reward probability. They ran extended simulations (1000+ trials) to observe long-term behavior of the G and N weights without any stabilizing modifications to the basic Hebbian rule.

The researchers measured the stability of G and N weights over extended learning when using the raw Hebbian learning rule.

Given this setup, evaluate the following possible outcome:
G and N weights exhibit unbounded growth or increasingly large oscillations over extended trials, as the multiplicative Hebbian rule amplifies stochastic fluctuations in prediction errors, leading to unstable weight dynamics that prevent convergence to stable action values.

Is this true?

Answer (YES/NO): NO